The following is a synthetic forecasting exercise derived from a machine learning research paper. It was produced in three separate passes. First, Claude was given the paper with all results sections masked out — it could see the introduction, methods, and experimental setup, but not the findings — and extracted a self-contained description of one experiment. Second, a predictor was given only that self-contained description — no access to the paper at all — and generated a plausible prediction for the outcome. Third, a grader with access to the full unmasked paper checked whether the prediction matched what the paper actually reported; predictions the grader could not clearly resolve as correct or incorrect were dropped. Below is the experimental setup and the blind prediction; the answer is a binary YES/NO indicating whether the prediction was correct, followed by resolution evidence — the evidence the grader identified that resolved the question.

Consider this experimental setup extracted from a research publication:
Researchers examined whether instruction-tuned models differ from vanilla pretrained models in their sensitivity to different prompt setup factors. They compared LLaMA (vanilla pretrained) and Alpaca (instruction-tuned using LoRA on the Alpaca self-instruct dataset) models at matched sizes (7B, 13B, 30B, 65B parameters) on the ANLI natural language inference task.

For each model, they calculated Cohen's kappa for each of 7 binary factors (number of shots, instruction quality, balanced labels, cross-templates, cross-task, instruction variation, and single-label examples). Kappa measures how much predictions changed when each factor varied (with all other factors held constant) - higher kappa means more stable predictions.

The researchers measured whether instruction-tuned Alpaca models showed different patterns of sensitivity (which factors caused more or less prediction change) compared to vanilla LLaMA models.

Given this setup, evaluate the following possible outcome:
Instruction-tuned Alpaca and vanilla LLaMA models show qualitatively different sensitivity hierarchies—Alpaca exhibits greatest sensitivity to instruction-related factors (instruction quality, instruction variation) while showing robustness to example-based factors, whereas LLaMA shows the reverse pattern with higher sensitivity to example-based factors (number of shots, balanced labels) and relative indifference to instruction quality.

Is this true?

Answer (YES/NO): NO